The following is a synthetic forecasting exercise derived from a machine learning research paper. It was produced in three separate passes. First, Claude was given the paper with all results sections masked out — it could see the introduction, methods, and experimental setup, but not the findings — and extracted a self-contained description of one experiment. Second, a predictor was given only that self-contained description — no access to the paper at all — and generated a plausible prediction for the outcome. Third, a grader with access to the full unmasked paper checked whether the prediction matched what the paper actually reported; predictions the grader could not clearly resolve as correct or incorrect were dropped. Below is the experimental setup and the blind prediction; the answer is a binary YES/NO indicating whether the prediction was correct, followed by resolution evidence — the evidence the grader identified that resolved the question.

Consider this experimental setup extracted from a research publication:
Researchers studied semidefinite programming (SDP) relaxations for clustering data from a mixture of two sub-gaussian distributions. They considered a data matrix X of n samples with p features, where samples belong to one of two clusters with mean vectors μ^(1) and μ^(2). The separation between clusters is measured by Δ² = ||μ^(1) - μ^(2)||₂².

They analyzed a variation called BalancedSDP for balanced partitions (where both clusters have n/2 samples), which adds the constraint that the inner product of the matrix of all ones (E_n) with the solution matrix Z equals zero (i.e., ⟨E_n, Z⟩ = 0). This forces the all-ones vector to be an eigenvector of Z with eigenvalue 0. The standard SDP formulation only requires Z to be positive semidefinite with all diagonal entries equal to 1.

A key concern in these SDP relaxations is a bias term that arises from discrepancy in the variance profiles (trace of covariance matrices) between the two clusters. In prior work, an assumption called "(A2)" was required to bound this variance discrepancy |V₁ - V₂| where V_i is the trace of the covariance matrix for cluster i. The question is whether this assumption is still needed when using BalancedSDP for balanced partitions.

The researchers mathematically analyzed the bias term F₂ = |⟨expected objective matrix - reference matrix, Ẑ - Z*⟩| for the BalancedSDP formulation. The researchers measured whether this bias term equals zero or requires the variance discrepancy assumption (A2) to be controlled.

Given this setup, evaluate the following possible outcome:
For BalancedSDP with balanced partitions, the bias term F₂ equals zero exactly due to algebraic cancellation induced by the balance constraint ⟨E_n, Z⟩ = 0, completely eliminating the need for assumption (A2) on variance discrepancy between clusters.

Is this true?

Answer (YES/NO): YES